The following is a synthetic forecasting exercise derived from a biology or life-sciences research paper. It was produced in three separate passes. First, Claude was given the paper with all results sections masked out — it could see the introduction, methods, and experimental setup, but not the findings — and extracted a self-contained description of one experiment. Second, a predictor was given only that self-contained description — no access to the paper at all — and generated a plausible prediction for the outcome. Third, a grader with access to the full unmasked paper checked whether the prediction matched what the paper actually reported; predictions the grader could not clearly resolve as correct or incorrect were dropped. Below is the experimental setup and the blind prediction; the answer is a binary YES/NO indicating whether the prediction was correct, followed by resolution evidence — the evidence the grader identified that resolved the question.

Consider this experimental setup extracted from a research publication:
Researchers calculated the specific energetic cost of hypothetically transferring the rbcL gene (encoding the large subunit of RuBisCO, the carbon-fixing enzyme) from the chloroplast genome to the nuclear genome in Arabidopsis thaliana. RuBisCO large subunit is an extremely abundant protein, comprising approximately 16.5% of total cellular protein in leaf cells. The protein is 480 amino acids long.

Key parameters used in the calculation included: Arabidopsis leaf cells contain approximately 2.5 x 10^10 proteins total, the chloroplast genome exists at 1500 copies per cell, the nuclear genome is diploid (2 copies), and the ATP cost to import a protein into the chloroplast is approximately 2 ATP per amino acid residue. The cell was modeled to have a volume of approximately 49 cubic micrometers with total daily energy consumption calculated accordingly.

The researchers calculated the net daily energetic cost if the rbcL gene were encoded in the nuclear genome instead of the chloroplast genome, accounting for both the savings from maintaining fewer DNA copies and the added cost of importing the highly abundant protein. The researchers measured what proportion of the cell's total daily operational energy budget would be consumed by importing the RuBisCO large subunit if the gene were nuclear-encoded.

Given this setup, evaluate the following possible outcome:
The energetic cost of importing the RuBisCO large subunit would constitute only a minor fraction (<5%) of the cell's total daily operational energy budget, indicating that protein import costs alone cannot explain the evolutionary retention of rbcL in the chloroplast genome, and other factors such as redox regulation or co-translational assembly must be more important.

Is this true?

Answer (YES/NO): NO